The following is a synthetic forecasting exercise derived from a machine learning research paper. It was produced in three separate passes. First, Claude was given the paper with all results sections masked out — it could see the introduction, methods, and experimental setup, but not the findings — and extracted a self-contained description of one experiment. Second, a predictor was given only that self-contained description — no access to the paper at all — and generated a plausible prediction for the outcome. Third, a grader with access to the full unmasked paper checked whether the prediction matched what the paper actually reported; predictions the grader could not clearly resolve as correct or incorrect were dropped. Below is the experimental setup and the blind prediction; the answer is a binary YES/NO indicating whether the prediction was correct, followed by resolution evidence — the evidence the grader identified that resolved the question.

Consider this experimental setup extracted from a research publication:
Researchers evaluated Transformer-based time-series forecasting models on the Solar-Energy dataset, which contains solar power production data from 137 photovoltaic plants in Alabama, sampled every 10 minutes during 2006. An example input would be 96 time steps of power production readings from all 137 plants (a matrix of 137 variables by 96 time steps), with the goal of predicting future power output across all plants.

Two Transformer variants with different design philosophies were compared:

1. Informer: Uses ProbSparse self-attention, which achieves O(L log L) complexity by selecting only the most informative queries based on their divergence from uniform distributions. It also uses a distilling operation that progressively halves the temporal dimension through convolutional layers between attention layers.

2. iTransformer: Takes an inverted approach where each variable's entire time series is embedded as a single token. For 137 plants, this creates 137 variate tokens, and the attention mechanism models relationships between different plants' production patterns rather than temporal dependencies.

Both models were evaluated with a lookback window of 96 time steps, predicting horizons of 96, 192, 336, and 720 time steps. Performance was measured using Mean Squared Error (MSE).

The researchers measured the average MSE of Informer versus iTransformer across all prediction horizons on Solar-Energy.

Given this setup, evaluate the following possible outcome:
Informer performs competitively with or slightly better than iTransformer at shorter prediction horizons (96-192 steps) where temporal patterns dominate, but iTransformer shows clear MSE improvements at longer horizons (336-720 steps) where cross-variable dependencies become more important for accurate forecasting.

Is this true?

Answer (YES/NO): NO